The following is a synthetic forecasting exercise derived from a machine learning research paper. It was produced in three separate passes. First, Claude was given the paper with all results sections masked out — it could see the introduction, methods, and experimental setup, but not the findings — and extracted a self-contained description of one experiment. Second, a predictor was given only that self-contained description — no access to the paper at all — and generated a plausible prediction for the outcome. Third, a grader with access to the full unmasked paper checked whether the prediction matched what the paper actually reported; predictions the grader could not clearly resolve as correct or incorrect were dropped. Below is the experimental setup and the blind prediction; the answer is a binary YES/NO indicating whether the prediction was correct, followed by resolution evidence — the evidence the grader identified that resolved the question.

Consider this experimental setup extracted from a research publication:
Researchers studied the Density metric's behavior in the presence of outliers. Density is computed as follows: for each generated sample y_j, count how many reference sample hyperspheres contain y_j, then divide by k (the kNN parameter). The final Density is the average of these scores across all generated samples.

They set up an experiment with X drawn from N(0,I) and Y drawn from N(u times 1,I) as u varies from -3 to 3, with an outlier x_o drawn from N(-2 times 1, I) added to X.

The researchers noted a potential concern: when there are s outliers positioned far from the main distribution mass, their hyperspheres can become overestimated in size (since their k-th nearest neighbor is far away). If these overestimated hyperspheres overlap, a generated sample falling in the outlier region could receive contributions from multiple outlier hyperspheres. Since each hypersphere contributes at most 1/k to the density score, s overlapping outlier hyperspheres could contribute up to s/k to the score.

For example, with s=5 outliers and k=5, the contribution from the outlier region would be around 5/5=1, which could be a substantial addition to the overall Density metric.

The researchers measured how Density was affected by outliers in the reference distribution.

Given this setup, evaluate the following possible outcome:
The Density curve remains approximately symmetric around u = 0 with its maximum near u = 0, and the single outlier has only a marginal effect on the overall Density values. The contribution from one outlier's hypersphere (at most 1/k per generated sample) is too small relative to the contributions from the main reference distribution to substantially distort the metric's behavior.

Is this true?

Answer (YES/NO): NO